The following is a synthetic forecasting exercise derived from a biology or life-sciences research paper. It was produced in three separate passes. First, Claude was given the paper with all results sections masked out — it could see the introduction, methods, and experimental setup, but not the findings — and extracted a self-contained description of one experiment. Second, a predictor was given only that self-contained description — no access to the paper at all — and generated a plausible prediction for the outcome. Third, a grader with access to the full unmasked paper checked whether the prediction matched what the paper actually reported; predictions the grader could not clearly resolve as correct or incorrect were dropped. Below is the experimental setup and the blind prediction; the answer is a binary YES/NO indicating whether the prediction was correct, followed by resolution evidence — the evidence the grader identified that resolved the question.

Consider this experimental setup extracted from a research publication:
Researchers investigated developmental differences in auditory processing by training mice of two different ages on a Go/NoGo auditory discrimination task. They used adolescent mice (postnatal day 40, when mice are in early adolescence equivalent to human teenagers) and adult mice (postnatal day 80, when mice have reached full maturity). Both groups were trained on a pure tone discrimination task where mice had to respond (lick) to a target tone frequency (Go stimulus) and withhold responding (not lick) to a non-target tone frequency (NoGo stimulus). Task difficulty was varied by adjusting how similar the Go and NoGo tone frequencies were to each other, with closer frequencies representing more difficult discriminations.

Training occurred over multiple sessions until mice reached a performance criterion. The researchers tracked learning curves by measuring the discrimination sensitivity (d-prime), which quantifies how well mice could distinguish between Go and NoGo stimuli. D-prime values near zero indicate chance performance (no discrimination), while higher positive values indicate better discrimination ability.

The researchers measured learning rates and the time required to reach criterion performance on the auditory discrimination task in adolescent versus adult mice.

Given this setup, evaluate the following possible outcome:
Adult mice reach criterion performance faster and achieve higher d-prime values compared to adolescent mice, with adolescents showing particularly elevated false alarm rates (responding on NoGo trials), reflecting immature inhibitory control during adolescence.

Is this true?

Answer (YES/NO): NO